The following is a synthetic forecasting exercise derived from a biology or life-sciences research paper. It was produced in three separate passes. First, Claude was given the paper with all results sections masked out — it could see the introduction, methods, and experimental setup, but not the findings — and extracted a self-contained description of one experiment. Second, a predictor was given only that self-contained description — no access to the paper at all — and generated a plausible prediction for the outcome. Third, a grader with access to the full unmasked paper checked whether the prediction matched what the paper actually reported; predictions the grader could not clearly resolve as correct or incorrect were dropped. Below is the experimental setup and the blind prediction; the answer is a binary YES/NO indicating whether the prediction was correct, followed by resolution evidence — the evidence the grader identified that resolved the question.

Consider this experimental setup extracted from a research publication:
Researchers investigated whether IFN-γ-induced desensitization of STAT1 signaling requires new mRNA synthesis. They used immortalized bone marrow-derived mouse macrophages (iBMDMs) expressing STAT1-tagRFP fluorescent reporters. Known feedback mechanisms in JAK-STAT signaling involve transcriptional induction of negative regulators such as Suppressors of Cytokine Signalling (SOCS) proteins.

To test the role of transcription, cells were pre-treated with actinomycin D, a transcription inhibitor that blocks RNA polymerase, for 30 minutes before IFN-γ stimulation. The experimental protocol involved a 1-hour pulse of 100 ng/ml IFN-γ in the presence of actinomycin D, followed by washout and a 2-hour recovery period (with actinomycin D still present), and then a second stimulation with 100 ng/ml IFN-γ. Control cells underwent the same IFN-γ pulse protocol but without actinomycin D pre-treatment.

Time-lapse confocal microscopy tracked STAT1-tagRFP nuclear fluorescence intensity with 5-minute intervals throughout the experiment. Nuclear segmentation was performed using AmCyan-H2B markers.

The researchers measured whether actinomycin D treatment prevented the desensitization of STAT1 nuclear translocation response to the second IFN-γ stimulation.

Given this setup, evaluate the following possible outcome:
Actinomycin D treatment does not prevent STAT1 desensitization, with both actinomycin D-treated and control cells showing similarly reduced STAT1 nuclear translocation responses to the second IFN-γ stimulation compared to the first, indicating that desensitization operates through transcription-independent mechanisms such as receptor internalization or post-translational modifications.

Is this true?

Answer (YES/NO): YES